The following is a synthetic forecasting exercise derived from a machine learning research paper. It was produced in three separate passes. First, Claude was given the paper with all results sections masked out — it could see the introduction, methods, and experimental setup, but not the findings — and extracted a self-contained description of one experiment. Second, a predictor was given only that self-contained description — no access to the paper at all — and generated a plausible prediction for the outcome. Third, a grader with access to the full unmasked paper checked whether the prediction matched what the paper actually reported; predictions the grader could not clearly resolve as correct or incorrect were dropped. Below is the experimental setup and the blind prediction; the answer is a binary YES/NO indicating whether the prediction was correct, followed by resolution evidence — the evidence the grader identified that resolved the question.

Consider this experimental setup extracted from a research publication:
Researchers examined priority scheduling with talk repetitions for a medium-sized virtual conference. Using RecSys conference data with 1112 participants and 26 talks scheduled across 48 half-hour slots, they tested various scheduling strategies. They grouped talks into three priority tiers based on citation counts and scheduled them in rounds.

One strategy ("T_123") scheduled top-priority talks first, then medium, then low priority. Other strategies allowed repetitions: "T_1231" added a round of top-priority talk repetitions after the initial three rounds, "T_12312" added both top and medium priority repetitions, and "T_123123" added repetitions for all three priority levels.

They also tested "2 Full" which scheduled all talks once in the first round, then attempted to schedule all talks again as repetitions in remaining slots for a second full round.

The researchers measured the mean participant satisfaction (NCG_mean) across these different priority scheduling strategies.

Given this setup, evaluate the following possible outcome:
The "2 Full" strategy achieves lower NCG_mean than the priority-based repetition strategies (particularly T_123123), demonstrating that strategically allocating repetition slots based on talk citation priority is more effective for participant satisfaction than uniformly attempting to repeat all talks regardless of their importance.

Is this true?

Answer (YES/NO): NO